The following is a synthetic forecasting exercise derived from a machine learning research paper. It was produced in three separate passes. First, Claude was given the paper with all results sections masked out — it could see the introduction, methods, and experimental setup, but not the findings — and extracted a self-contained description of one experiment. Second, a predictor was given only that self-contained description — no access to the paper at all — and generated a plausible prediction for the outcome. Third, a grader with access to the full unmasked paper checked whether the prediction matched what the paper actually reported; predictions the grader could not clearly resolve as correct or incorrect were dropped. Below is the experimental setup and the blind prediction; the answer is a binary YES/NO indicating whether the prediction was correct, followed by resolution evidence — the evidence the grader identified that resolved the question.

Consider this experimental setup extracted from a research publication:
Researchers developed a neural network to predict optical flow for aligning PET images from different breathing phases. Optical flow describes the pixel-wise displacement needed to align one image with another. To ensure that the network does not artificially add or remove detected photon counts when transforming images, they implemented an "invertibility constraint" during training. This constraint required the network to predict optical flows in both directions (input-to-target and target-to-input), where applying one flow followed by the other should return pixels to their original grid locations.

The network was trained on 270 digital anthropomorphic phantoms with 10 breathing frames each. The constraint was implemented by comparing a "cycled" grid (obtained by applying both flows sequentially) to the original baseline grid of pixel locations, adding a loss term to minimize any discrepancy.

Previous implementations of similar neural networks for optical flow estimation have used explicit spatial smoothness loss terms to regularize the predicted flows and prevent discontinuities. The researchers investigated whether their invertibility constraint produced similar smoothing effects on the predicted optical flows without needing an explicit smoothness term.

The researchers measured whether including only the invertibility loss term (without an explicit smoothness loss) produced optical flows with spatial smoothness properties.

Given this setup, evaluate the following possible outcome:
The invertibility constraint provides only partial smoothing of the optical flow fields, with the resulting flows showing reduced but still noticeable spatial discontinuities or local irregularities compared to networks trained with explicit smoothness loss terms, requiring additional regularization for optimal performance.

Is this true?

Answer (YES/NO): NO